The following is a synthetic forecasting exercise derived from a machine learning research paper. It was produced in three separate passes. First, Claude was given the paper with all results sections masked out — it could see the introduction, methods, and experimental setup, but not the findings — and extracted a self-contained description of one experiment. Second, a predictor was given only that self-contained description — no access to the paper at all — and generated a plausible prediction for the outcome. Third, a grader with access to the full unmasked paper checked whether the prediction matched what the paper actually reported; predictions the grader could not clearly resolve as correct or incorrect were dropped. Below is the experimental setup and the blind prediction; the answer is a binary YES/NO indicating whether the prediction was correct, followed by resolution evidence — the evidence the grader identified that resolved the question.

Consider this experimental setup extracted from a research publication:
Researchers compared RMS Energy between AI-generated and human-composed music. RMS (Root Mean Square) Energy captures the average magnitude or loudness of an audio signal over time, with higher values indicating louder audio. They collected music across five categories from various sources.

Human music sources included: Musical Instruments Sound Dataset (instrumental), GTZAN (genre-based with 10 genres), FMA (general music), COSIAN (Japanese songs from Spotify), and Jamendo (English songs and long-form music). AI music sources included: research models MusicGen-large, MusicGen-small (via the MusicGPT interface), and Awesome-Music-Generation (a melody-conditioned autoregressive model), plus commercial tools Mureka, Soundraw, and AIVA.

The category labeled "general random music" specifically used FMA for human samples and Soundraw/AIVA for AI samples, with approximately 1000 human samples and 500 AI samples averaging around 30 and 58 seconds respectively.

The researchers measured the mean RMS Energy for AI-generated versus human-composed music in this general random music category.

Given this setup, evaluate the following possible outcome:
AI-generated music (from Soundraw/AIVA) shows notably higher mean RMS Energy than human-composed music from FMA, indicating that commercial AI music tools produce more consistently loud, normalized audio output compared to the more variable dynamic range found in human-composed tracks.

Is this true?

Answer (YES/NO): NO